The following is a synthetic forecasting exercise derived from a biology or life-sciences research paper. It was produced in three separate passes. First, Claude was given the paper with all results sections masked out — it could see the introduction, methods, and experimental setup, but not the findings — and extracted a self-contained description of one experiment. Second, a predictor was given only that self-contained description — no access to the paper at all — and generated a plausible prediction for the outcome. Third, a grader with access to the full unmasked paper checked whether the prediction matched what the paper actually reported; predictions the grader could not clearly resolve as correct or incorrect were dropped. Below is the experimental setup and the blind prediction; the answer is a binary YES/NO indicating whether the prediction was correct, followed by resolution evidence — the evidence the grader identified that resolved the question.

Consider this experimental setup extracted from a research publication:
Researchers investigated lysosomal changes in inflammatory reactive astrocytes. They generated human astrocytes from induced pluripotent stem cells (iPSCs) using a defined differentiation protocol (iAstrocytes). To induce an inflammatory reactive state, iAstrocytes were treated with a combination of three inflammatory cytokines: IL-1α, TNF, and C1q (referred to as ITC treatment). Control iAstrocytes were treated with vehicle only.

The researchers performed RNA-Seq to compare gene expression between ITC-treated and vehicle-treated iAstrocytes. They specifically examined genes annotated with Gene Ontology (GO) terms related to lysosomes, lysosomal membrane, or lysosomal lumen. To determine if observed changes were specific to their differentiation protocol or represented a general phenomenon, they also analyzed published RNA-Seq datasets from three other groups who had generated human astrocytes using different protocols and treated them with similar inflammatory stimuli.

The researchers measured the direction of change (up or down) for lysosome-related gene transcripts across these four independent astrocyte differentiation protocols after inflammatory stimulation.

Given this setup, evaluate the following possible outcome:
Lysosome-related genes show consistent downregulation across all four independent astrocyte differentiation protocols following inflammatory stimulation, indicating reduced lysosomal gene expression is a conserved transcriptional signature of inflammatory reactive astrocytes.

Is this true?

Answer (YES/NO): YES